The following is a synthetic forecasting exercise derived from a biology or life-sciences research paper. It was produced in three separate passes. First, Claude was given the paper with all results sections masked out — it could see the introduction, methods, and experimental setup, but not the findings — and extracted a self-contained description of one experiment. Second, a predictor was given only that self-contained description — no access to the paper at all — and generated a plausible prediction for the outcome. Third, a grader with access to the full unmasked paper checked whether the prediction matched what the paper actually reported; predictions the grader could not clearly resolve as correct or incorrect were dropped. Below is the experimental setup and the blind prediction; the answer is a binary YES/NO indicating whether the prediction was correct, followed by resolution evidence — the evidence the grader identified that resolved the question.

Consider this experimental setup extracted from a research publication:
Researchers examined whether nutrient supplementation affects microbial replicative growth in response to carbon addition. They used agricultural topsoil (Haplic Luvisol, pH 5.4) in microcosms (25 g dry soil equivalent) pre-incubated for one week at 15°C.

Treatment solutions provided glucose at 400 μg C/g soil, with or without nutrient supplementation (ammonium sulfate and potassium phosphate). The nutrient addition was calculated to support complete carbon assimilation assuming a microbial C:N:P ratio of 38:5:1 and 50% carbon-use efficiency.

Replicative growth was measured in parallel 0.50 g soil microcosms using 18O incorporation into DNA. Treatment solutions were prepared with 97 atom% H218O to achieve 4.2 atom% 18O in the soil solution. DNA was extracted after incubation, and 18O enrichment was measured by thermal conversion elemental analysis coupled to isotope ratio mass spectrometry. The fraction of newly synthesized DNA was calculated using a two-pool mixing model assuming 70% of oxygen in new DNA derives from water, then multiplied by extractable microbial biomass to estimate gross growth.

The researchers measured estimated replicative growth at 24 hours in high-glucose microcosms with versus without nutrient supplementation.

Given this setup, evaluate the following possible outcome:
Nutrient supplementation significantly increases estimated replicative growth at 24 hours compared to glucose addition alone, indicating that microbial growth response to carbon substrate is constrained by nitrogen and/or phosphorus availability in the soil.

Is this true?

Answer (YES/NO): YES